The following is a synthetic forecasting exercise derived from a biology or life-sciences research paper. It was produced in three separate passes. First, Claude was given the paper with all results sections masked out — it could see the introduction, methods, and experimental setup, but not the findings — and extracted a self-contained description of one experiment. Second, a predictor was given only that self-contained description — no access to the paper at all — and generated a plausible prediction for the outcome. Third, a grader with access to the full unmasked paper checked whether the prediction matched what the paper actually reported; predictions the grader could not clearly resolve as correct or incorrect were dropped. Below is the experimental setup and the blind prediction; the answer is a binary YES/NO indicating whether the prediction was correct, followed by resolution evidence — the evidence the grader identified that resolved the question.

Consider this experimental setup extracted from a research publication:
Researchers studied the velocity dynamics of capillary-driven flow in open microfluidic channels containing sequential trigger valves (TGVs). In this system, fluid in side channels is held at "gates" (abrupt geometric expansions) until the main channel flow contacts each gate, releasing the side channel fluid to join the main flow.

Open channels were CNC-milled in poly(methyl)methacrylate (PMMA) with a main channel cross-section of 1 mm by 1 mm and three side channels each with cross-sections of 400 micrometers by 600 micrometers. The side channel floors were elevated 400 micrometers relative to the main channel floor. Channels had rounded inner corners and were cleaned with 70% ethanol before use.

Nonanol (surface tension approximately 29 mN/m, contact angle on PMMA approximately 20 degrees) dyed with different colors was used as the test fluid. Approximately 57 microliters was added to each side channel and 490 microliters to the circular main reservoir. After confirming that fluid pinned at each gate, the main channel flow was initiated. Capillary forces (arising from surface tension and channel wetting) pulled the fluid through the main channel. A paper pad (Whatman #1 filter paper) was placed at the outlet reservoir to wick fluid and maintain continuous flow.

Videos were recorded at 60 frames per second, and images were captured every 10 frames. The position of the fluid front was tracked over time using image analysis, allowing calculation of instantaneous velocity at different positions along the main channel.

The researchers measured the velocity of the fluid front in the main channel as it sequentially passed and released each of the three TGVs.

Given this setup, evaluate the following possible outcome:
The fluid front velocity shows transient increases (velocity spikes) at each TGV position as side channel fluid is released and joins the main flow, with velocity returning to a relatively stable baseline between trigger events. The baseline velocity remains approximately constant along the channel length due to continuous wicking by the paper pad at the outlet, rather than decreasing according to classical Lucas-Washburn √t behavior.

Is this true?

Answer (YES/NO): NO